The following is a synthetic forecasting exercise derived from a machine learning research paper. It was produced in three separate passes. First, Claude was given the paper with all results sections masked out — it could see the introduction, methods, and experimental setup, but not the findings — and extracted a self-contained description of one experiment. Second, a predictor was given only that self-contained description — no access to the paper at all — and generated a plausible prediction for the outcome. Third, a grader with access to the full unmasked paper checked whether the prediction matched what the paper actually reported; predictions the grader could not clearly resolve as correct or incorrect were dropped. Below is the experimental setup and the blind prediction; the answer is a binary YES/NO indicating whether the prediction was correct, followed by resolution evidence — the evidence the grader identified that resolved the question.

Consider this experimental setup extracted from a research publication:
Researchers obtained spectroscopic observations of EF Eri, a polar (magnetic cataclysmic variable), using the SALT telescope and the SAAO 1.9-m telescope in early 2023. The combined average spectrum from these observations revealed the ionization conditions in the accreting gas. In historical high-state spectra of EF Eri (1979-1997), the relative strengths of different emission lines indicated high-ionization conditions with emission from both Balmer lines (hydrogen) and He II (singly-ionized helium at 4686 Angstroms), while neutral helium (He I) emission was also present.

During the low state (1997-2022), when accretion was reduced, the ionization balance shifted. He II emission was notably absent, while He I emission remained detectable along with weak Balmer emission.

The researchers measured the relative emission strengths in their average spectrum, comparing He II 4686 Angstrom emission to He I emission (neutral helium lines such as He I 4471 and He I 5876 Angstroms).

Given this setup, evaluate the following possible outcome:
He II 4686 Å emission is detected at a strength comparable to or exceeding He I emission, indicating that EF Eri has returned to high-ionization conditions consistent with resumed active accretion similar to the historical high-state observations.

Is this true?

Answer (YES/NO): YES